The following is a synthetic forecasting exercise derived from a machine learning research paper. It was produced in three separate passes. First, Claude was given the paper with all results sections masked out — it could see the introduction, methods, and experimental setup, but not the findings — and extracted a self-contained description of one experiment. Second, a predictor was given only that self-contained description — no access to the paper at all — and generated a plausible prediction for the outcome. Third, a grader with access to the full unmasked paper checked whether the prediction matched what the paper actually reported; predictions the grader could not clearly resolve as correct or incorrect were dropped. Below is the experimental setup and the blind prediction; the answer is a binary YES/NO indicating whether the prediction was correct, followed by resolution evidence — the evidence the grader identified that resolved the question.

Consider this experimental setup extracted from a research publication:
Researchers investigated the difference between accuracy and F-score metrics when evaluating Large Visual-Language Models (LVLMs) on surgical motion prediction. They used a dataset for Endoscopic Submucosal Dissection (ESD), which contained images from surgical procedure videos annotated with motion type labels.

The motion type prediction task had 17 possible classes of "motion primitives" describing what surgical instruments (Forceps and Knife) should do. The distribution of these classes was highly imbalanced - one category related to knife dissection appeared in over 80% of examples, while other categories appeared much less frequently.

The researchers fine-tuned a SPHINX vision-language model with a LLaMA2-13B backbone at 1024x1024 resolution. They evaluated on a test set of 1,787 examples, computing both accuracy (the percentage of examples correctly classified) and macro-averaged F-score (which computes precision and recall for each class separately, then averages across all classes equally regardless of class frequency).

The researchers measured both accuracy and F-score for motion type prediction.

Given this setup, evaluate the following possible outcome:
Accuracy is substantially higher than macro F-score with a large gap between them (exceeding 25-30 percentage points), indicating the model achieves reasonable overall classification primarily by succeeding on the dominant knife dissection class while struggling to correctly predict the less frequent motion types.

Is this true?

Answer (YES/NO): YES